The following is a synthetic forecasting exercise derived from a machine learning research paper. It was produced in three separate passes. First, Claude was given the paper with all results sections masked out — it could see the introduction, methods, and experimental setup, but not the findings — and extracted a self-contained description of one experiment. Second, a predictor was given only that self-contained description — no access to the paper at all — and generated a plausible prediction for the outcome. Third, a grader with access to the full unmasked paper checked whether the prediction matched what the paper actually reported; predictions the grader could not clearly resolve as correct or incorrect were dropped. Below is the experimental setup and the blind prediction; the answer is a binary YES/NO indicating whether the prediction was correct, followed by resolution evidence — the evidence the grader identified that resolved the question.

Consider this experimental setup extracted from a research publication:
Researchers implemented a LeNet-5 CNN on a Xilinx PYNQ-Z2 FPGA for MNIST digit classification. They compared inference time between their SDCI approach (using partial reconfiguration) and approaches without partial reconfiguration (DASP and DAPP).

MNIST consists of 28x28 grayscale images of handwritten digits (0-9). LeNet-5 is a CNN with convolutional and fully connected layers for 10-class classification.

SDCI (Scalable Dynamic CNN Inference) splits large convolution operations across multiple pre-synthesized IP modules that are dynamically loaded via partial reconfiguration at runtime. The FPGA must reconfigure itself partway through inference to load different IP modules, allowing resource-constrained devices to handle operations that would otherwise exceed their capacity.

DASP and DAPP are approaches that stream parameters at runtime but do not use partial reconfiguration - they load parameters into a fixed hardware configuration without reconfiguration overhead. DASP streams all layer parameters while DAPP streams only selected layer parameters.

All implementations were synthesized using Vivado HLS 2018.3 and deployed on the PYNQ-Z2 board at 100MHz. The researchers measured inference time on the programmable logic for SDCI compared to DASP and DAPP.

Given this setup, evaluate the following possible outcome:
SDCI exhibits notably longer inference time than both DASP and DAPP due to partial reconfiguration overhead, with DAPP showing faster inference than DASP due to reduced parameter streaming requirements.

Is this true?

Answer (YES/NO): YES